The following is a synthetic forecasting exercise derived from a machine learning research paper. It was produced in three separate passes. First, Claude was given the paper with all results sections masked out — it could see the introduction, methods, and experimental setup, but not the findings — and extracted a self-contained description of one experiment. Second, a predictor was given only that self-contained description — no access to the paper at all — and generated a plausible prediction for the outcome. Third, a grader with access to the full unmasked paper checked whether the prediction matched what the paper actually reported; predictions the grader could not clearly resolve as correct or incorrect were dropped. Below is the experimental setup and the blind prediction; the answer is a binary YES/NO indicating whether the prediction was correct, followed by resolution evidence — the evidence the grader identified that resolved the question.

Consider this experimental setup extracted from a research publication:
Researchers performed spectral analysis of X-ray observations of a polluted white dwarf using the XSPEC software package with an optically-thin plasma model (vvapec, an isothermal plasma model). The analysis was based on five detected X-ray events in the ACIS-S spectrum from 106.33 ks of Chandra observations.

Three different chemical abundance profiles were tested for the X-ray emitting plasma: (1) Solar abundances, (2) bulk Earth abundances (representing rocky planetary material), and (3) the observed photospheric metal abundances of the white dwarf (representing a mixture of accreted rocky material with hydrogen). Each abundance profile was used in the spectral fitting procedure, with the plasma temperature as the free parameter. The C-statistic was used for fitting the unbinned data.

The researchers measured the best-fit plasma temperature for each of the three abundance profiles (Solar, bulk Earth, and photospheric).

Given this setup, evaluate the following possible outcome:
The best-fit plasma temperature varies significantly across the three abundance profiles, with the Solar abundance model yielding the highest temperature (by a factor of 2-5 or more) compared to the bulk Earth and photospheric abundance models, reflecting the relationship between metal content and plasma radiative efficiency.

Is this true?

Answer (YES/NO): NO